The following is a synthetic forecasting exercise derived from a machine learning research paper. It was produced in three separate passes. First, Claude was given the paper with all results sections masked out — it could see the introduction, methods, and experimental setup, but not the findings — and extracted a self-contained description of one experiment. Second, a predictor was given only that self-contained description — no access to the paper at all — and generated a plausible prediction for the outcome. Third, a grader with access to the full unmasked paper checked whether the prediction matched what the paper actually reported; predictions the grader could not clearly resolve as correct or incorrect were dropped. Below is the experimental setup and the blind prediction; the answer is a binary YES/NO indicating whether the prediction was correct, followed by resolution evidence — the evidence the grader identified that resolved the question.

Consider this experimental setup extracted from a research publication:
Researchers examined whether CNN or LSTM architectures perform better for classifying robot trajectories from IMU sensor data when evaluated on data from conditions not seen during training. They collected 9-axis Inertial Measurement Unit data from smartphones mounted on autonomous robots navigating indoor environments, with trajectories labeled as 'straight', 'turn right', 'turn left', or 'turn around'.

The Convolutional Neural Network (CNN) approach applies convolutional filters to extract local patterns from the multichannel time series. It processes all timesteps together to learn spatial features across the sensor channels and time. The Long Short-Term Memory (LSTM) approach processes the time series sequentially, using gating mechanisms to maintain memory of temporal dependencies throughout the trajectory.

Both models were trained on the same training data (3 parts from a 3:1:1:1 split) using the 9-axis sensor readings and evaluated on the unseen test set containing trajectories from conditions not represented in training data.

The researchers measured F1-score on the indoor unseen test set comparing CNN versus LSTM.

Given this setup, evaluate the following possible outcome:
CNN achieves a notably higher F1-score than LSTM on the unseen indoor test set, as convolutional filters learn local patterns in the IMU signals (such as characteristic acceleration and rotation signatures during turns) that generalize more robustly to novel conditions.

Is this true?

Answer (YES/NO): NO